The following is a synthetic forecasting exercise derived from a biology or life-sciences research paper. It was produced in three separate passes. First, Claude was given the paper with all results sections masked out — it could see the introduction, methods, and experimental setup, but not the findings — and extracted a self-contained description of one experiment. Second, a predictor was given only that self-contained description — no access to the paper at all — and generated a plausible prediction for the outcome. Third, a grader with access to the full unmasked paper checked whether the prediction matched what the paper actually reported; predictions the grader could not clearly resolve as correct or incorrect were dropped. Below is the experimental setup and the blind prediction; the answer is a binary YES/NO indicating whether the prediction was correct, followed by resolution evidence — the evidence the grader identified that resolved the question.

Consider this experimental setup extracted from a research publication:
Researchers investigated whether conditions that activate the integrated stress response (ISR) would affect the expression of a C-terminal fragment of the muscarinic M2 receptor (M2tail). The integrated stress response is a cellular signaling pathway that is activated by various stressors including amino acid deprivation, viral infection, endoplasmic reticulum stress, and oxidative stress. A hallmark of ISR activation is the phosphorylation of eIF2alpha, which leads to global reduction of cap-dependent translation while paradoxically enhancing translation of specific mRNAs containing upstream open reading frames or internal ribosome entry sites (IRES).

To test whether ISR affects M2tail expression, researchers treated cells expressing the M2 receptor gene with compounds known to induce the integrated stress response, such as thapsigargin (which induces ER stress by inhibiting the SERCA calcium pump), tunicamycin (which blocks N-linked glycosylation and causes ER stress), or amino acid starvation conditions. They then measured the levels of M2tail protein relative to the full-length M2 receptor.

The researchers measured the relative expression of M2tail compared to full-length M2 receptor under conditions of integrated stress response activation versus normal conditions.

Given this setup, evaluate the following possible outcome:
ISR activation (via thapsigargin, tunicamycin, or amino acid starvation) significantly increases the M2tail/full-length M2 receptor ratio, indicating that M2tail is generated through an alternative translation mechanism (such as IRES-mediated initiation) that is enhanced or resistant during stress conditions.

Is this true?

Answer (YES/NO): YES